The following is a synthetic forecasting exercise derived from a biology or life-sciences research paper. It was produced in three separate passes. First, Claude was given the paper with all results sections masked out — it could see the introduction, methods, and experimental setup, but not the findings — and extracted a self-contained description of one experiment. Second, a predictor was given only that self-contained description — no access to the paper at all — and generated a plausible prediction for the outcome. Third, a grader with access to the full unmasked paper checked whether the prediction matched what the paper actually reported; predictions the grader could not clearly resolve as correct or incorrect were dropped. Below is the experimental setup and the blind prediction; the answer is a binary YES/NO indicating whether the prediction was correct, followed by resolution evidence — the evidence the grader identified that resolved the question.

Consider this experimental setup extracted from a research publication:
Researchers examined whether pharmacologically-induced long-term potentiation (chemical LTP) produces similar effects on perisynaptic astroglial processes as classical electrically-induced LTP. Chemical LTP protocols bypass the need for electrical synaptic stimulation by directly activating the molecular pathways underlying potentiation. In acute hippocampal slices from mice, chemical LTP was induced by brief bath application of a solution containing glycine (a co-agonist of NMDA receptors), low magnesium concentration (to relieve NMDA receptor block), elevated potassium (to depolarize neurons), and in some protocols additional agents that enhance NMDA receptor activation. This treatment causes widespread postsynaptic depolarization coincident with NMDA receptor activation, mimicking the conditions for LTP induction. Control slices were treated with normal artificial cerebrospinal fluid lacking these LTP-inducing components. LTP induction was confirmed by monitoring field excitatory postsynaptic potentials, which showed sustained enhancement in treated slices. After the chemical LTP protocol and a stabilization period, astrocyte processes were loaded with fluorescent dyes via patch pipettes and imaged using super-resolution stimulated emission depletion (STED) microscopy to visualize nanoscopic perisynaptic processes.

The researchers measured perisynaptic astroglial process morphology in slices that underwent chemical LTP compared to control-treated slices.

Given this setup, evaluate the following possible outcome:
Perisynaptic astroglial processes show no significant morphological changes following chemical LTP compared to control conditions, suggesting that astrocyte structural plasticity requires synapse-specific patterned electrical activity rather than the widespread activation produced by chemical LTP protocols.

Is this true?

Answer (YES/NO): NO